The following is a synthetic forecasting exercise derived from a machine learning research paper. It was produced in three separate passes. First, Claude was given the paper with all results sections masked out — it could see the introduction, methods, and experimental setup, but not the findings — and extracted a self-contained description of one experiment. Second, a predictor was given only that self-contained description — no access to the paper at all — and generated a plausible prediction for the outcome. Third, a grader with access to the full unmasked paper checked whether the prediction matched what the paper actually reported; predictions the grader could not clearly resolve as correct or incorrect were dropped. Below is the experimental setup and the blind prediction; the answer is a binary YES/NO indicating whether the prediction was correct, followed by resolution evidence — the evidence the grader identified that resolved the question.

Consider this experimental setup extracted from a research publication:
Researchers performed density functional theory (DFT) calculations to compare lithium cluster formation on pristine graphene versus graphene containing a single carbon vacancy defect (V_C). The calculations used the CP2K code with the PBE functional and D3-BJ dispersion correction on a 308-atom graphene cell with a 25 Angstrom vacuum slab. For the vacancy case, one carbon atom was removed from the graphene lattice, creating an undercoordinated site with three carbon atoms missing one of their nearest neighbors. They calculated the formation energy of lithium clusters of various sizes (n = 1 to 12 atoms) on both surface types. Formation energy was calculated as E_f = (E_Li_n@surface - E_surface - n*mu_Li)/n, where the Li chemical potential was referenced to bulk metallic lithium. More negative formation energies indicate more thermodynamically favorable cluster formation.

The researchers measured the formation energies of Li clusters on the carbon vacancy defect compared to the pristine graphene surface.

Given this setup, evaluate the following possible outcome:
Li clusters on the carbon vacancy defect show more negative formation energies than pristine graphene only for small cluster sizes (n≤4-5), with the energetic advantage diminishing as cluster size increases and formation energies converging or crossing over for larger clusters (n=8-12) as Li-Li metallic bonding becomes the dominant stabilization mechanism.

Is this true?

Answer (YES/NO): NO